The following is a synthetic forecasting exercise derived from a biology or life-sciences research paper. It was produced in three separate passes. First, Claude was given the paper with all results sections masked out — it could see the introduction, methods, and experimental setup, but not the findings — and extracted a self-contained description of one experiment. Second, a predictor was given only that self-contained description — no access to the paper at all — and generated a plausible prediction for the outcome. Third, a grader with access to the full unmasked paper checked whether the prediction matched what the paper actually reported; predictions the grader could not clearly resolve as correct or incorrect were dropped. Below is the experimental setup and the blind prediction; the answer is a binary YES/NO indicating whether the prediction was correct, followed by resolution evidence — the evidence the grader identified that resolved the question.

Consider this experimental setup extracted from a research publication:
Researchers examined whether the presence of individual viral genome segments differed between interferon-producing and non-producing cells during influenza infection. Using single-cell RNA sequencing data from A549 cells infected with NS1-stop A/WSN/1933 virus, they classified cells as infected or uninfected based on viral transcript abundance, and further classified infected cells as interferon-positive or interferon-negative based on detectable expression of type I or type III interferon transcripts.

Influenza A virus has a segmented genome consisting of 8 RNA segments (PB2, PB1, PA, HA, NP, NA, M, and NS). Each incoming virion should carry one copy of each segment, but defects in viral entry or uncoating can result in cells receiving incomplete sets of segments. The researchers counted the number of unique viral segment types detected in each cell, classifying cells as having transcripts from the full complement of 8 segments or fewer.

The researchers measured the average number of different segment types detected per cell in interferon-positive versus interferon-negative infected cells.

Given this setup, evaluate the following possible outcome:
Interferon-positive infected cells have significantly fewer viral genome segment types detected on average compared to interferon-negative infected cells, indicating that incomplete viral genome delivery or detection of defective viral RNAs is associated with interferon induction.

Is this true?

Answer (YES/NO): NO